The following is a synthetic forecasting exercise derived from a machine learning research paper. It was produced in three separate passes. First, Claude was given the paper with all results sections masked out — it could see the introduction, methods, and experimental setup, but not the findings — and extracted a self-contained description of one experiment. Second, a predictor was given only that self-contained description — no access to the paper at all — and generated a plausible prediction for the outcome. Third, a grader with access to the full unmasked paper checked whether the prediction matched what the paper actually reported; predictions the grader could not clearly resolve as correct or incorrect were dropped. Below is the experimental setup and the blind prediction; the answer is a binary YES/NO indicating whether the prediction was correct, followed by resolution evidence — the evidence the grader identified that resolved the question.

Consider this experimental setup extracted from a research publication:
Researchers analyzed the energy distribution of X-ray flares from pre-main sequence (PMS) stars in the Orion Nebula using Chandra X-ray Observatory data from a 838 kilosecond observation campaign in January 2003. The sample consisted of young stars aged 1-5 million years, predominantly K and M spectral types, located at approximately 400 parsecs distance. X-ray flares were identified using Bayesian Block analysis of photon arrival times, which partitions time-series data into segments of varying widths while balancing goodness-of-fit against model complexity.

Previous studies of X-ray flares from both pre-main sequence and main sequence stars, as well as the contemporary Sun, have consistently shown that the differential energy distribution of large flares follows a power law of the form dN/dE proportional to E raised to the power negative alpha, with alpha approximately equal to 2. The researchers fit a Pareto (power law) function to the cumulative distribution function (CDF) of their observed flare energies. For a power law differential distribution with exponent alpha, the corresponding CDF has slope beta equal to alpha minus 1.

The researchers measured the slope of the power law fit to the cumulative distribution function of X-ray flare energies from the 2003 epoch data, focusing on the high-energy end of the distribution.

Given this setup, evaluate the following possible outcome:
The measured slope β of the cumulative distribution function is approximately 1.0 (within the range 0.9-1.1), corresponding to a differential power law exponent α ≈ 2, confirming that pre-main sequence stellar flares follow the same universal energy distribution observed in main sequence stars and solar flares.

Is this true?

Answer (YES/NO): YES